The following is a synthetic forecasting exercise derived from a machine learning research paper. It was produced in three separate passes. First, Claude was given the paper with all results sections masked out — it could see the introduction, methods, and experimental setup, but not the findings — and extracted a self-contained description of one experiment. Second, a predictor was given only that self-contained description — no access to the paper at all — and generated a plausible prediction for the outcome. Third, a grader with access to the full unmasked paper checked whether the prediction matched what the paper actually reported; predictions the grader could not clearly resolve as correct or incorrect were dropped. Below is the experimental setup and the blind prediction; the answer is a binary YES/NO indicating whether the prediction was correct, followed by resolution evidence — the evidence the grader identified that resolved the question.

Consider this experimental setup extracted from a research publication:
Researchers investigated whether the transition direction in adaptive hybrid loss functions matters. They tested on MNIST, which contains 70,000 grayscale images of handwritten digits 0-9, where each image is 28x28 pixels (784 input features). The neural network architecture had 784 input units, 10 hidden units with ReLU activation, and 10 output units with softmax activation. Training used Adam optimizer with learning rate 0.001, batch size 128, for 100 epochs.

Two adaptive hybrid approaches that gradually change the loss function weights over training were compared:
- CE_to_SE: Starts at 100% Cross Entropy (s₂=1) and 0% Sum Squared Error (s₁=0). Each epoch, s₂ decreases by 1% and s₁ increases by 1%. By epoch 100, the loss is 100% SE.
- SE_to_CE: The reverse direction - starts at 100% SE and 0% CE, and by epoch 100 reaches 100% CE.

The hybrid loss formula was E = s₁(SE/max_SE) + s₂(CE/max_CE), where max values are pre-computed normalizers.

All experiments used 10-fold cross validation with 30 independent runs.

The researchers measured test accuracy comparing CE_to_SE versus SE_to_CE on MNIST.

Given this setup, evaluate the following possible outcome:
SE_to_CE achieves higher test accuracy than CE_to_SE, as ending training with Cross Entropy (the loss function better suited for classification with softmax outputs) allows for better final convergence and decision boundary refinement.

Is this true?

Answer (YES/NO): YES